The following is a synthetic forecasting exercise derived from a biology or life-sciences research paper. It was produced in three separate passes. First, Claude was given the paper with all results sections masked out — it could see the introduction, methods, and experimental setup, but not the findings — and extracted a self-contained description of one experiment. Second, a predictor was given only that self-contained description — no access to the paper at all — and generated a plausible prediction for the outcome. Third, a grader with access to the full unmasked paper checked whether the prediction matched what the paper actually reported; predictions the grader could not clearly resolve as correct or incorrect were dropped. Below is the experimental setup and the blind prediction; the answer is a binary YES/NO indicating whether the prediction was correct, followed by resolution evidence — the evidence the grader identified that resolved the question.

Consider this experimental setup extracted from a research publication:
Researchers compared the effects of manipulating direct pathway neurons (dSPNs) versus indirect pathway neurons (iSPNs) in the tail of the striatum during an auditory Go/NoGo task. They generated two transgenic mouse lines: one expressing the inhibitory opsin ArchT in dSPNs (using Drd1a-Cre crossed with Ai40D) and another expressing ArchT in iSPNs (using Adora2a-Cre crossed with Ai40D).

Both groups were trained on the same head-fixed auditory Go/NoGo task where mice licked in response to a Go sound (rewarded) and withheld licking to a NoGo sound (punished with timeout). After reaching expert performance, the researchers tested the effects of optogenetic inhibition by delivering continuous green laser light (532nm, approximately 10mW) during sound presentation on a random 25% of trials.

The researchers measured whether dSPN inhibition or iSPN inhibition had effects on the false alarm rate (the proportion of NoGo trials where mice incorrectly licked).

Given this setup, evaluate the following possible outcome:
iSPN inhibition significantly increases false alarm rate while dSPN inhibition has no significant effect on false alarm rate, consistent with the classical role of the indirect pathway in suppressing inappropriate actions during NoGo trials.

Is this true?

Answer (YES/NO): YES